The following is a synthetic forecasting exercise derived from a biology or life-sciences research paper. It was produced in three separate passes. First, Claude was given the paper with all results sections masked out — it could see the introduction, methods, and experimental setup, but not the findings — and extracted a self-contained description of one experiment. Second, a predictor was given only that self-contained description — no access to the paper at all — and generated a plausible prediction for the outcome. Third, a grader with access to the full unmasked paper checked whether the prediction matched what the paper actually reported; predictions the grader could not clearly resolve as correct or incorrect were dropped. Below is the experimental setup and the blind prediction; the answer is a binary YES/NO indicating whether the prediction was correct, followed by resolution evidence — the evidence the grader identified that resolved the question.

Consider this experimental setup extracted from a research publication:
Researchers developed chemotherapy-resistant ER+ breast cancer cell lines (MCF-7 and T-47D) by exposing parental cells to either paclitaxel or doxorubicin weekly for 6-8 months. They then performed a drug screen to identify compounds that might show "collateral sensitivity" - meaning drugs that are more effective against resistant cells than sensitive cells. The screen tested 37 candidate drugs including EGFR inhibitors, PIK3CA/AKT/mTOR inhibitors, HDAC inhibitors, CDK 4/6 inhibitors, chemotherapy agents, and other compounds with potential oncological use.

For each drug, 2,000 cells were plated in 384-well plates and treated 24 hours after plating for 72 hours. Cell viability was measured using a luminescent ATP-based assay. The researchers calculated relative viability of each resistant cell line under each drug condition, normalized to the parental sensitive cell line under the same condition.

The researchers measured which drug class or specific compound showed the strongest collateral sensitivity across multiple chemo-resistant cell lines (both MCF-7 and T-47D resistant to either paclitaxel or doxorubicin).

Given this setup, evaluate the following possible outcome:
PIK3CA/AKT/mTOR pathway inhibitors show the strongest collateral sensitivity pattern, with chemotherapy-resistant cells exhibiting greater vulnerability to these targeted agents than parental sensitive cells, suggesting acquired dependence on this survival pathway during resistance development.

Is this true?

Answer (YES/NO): NO